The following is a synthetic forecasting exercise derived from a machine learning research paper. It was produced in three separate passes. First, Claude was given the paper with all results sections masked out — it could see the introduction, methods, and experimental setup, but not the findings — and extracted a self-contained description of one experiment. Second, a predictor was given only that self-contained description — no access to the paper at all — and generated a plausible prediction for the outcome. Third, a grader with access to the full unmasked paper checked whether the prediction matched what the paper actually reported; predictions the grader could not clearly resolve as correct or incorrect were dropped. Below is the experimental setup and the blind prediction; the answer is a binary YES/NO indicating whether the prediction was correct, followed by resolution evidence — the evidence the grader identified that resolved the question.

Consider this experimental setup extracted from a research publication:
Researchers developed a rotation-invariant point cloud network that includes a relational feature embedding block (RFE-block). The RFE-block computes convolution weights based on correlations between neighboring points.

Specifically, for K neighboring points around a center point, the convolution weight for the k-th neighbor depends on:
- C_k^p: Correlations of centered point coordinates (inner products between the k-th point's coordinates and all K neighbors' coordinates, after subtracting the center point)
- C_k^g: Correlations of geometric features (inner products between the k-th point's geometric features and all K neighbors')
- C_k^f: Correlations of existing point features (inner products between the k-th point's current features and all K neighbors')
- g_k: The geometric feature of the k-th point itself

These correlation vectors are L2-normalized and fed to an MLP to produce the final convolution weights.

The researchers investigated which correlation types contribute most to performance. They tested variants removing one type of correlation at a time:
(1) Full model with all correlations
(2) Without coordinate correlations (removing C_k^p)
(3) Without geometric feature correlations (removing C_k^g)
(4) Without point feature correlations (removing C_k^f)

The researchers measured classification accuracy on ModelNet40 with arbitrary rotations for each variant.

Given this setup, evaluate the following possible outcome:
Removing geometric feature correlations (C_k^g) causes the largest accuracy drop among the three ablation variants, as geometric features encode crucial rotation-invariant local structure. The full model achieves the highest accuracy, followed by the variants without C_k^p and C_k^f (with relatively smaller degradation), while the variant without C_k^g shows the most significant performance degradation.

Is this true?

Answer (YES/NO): NO